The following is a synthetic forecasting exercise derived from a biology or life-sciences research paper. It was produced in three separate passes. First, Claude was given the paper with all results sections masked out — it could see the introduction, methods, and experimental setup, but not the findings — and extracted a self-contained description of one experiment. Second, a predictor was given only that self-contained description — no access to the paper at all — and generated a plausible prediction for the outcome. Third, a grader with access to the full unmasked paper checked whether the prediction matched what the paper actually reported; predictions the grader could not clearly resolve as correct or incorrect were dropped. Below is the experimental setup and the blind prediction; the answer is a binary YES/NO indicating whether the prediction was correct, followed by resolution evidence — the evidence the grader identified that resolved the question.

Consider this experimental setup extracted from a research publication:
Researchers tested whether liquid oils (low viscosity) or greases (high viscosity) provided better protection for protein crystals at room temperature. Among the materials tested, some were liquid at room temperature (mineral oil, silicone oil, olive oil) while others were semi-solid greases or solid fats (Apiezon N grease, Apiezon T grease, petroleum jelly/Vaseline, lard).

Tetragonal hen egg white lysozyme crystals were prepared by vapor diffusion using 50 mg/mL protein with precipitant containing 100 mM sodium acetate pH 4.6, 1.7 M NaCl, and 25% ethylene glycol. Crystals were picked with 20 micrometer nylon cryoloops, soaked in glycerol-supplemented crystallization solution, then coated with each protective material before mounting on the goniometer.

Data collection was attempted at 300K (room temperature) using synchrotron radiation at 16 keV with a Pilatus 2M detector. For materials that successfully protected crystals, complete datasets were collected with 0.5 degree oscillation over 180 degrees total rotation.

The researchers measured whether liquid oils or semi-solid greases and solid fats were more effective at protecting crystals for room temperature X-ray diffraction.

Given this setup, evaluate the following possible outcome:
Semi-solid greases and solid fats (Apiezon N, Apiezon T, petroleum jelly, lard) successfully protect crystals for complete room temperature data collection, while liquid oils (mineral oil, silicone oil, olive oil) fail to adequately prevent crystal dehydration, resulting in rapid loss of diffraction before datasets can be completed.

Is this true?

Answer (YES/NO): NO